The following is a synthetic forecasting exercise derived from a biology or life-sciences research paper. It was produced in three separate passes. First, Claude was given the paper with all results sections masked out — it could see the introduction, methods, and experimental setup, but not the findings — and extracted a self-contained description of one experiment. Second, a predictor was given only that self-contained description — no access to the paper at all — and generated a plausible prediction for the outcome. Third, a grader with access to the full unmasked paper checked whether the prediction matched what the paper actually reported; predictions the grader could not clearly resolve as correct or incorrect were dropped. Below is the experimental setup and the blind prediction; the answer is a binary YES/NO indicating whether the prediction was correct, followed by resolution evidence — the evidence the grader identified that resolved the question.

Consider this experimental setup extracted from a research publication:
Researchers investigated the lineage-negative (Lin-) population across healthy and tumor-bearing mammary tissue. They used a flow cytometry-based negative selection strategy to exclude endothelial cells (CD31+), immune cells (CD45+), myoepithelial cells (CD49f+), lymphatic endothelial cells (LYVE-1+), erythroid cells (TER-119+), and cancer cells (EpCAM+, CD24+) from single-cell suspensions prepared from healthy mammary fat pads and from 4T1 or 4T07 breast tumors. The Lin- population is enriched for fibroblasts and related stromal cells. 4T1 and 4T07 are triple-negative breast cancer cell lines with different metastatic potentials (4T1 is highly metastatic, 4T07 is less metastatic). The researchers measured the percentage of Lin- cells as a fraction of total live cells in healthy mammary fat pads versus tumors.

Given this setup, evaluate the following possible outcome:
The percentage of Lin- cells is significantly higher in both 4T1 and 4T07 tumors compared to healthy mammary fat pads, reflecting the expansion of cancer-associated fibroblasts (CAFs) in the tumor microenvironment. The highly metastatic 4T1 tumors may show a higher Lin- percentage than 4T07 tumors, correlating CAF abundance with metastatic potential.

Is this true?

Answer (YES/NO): NO